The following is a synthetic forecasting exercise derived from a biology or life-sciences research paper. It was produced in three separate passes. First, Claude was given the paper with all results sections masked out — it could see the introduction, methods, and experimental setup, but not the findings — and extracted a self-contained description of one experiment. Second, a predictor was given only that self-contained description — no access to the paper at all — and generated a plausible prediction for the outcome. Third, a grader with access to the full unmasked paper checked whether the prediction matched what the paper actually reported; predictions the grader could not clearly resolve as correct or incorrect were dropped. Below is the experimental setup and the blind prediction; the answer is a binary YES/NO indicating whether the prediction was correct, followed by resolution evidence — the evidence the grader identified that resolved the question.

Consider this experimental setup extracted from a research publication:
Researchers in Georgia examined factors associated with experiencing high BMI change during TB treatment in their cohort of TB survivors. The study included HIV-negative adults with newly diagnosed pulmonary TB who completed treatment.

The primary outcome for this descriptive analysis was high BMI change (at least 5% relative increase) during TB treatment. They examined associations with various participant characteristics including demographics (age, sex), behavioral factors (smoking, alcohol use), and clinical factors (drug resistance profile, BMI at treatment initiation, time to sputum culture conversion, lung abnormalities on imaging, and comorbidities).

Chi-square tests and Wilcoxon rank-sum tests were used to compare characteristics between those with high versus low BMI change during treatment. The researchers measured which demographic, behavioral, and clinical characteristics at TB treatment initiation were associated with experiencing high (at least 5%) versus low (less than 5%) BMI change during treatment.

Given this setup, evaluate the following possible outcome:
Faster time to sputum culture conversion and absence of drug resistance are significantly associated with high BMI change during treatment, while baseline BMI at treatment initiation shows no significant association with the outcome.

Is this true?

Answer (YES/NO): NO